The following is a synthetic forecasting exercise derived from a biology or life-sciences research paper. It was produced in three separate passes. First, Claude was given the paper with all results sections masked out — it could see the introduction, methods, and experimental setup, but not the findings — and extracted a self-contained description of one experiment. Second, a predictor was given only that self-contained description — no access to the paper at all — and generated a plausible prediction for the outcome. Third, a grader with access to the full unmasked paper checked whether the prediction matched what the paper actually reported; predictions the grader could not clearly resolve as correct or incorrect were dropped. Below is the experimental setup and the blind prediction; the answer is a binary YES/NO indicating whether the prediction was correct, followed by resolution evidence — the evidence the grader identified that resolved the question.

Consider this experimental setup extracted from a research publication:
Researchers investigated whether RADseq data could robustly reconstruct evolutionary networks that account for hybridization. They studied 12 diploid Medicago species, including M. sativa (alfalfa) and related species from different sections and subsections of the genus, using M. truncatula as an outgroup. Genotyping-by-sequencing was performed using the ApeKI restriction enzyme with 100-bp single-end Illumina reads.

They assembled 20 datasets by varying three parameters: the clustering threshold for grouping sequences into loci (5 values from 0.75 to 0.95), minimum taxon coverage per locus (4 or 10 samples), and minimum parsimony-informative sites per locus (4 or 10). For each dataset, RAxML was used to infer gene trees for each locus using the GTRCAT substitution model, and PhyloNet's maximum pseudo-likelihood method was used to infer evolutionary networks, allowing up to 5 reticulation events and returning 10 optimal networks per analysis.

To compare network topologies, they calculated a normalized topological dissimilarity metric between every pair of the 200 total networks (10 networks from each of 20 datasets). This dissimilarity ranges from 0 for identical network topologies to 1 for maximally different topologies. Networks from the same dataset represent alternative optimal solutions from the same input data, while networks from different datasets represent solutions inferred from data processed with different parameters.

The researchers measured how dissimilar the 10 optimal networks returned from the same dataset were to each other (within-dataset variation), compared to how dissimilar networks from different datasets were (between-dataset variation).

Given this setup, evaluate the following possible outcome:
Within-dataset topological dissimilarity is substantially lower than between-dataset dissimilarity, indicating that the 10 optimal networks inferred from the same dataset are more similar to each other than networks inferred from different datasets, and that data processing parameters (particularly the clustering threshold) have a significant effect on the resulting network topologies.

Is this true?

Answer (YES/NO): NO